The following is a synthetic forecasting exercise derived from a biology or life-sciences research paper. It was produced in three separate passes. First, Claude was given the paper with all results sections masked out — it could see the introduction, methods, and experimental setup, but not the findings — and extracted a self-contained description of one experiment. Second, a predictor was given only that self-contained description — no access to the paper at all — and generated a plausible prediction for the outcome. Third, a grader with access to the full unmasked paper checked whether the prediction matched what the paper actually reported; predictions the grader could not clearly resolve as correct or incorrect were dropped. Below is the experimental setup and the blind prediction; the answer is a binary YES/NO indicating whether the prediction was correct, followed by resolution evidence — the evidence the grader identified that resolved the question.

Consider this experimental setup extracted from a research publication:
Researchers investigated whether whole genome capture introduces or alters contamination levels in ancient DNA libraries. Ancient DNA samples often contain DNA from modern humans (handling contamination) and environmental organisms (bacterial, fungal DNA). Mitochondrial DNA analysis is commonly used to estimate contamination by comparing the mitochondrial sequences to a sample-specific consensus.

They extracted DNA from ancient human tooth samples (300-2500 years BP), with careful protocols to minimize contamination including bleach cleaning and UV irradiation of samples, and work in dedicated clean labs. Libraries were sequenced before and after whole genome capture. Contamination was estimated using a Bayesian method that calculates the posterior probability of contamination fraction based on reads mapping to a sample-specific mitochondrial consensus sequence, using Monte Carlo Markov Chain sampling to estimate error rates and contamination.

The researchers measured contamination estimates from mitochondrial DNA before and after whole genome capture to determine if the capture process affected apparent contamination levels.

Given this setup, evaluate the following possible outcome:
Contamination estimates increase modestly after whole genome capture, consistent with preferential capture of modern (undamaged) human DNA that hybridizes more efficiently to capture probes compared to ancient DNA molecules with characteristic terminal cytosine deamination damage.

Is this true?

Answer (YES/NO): NO